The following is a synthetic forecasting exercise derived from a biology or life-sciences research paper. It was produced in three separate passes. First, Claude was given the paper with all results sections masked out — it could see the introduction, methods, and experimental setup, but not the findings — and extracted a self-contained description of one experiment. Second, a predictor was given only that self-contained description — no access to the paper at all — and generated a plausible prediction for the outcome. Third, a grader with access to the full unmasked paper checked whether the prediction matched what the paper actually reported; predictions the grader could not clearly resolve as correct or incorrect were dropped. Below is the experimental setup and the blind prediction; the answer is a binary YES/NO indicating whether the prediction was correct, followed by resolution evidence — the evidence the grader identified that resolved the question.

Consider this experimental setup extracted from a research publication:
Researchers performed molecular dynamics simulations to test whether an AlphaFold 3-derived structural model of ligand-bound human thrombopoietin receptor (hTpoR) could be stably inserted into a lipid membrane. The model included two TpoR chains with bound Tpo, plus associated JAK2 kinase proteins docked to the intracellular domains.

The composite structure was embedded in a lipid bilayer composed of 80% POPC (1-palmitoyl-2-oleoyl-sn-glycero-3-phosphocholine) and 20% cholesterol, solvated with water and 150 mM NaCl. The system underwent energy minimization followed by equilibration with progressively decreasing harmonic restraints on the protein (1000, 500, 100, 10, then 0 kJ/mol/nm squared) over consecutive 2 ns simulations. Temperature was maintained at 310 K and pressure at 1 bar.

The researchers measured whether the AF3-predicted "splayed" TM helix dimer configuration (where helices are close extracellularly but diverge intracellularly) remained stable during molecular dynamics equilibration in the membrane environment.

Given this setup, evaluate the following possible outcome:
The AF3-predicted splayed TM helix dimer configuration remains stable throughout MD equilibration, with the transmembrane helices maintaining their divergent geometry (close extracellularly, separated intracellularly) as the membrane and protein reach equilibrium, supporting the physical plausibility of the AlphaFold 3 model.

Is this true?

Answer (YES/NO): YES